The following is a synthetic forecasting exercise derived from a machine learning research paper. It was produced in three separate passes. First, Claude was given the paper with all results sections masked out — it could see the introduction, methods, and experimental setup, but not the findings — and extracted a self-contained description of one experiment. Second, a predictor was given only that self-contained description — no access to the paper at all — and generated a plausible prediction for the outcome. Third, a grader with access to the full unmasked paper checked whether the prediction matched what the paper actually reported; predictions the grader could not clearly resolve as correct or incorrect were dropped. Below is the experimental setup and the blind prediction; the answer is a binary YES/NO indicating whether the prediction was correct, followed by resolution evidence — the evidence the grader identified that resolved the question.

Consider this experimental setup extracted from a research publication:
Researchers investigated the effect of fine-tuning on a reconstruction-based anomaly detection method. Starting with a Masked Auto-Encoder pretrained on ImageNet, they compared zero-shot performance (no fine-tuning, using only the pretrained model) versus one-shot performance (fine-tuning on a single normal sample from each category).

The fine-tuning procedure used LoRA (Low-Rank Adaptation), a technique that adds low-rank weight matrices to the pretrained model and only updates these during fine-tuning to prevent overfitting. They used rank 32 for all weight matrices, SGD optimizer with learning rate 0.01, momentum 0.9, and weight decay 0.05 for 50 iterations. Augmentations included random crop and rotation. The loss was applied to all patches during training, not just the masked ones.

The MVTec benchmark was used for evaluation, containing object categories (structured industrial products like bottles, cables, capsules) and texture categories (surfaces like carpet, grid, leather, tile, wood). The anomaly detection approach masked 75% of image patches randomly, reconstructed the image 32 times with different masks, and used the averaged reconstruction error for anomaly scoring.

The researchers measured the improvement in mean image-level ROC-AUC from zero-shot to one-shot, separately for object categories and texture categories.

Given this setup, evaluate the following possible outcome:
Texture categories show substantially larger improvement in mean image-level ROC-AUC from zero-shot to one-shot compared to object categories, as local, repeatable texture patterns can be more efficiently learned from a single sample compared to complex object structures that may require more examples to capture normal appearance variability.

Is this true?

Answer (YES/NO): NO